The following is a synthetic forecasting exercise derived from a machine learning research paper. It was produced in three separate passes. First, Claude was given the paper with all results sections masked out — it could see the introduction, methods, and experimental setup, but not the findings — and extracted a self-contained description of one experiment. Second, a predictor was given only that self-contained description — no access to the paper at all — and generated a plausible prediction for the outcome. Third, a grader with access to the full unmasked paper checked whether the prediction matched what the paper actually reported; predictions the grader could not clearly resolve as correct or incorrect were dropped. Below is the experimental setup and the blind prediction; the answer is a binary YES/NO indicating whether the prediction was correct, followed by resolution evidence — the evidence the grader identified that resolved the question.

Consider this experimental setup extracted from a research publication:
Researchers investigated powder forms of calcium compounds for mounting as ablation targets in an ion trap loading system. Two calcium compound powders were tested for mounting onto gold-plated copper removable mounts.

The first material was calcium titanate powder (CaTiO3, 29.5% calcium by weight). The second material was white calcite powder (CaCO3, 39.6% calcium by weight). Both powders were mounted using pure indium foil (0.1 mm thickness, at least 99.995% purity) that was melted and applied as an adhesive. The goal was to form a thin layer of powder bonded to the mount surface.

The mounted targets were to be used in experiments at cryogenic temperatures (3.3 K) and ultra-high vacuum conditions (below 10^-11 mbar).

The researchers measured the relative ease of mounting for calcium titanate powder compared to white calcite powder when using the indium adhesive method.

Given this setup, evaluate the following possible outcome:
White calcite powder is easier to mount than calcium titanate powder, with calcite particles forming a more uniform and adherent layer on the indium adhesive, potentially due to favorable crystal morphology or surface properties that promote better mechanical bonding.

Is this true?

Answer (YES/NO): YES